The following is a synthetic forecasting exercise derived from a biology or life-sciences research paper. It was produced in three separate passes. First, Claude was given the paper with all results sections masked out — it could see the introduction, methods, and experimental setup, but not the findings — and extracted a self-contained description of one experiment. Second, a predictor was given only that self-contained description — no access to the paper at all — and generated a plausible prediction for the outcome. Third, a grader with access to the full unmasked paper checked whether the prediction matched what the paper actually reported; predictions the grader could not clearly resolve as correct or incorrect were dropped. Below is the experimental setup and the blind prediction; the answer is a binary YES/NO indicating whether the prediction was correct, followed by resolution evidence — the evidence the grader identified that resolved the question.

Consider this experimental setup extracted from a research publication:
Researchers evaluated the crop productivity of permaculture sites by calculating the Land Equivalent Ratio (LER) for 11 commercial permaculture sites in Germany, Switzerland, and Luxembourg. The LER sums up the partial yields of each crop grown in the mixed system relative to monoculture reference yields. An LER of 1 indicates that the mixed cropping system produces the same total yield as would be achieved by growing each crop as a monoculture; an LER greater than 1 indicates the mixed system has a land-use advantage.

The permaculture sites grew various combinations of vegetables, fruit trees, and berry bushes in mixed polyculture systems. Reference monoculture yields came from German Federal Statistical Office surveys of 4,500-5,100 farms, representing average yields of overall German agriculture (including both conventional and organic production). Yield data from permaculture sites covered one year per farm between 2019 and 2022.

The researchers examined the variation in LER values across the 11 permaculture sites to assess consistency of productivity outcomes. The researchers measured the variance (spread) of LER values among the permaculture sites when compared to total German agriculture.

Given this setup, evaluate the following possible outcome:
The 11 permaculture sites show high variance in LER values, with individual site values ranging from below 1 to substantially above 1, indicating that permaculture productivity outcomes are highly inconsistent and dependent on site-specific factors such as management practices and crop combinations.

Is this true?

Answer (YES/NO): YES